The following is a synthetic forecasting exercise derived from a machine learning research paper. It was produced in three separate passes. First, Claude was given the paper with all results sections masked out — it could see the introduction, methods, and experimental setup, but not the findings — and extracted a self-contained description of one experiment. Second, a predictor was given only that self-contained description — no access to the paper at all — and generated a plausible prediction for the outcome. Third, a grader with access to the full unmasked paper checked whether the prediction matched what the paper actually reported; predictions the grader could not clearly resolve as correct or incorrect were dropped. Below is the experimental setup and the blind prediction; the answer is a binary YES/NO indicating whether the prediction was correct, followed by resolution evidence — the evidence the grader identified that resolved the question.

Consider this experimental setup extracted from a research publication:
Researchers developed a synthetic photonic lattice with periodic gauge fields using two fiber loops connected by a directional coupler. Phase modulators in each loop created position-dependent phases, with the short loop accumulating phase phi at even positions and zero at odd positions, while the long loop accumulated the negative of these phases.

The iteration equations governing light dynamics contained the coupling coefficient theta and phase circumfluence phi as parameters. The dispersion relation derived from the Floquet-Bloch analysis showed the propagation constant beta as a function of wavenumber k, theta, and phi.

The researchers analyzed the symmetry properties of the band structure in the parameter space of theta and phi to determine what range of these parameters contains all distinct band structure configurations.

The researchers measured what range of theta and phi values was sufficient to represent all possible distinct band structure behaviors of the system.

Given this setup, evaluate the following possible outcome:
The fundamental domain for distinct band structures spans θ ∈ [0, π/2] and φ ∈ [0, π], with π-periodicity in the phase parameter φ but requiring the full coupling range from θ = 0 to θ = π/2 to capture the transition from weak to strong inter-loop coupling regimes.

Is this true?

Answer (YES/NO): YES